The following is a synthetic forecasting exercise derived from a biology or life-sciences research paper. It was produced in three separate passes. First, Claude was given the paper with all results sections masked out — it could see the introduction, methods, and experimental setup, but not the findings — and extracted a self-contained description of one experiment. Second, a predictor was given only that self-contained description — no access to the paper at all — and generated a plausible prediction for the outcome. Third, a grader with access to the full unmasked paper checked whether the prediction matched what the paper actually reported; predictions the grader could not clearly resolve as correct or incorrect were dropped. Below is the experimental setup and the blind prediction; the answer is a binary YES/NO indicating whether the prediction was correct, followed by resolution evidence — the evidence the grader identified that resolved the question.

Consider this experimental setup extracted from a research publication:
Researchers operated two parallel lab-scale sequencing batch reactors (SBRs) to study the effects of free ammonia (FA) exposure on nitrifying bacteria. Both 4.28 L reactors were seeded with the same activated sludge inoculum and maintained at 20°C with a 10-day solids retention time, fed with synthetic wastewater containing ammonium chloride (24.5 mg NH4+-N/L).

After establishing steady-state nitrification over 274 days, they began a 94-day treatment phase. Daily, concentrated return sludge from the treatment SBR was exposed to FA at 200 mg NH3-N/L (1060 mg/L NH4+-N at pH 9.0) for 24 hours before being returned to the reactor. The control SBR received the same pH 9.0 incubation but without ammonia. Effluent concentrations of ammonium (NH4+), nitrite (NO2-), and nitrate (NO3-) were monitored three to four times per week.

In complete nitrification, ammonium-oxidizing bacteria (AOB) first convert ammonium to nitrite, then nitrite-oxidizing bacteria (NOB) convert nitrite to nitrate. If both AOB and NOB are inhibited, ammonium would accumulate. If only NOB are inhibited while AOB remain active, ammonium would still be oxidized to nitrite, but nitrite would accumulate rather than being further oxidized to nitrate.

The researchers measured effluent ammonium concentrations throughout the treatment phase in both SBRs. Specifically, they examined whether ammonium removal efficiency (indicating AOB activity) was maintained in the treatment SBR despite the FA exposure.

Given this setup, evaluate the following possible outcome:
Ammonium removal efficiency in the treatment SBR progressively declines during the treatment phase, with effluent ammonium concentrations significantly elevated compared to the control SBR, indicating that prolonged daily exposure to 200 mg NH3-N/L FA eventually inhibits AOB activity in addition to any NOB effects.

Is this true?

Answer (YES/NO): NO